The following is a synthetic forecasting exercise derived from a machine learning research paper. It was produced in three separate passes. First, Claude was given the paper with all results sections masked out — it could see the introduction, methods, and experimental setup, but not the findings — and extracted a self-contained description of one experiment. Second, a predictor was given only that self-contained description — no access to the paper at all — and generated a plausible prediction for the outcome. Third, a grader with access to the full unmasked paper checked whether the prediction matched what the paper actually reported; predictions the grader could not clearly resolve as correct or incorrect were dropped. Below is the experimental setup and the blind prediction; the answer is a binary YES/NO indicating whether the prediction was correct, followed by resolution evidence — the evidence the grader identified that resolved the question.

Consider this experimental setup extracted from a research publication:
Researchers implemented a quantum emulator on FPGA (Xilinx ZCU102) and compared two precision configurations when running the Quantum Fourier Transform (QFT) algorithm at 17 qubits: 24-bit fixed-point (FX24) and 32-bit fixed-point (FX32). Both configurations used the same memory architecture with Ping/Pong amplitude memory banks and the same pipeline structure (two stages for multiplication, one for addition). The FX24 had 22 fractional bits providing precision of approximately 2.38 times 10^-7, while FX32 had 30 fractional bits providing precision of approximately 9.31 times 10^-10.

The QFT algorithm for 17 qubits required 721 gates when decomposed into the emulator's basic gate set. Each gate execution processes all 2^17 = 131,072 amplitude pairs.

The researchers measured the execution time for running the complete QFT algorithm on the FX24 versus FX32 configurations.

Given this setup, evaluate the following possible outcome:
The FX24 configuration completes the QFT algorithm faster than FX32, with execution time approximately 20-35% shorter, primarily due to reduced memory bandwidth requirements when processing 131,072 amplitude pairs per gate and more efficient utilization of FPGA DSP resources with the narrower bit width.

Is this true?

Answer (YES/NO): NO